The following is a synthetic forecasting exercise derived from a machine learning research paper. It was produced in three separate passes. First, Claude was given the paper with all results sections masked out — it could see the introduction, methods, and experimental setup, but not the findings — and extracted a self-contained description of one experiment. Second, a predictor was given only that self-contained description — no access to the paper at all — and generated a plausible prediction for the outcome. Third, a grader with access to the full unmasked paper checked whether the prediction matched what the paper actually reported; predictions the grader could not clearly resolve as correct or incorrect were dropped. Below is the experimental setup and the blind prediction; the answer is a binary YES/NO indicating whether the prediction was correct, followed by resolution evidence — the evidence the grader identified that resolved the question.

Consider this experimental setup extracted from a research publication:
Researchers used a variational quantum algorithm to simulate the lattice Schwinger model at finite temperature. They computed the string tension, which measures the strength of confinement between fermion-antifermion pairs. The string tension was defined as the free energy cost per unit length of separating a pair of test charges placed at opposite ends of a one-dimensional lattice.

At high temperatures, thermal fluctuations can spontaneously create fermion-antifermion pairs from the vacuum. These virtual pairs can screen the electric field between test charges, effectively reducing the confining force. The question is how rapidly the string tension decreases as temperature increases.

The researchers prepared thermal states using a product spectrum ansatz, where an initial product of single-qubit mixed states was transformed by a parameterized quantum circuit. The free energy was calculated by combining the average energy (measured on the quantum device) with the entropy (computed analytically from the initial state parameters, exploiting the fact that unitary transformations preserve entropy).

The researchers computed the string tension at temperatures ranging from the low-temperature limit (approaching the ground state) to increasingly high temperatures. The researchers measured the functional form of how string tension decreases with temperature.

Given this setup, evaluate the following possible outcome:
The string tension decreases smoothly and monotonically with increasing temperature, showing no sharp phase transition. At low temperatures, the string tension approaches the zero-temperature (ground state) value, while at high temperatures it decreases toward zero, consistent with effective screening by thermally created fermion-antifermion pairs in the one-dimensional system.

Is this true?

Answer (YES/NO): YES